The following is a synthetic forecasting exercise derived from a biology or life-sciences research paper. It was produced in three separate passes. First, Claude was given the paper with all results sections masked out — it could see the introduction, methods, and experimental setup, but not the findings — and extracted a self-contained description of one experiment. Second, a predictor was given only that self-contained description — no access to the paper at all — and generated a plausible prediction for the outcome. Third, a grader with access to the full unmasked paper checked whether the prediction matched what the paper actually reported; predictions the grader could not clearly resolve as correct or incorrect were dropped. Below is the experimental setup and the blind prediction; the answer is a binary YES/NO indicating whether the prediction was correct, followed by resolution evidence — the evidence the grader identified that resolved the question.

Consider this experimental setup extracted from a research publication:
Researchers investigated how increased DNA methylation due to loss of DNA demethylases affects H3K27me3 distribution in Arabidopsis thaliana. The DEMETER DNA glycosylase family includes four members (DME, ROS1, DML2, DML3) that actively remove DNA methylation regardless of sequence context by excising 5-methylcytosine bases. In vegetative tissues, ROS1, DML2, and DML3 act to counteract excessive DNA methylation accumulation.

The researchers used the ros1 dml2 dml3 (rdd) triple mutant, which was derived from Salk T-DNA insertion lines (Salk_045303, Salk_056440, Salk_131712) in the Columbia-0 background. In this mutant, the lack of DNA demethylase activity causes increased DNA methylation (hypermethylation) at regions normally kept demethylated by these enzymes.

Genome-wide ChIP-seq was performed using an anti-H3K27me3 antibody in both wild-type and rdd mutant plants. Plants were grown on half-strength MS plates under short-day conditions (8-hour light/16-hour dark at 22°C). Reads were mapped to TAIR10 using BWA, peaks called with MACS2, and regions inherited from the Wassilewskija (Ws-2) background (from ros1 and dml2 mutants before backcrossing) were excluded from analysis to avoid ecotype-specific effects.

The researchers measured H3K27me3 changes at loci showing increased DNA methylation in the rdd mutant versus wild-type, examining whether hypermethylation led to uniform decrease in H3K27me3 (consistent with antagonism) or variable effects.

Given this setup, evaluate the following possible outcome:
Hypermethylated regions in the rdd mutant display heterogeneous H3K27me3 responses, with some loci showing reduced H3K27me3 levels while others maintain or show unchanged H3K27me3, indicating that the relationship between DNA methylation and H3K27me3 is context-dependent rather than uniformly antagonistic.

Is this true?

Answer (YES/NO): NO